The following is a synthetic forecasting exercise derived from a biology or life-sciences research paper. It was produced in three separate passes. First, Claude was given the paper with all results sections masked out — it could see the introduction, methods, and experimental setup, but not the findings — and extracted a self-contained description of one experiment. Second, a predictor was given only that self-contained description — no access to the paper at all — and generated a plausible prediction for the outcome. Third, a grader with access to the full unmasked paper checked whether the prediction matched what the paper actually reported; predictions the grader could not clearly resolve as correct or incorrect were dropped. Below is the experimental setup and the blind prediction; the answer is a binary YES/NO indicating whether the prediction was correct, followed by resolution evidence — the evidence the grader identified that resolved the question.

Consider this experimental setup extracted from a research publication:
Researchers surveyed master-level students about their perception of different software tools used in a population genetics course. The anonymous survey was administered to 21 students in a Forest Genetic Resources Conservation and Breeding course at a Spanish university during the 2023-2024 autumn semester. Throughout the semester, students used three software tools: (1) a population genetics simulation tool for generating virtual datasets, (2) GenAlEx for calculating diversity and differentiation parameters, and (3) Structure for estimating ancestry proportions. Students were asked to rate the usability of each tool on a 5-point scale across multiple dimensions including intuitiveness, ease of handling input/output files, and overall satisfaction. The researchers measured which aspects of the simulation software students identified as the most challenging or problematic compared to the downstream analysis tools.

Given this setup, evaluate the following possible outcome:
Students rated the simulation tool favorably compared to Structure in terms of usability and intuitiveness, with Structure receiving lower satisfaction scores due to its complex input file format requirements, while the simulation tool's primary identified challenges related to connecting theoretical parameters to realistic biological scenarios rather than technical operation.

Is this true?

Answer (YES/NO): NO